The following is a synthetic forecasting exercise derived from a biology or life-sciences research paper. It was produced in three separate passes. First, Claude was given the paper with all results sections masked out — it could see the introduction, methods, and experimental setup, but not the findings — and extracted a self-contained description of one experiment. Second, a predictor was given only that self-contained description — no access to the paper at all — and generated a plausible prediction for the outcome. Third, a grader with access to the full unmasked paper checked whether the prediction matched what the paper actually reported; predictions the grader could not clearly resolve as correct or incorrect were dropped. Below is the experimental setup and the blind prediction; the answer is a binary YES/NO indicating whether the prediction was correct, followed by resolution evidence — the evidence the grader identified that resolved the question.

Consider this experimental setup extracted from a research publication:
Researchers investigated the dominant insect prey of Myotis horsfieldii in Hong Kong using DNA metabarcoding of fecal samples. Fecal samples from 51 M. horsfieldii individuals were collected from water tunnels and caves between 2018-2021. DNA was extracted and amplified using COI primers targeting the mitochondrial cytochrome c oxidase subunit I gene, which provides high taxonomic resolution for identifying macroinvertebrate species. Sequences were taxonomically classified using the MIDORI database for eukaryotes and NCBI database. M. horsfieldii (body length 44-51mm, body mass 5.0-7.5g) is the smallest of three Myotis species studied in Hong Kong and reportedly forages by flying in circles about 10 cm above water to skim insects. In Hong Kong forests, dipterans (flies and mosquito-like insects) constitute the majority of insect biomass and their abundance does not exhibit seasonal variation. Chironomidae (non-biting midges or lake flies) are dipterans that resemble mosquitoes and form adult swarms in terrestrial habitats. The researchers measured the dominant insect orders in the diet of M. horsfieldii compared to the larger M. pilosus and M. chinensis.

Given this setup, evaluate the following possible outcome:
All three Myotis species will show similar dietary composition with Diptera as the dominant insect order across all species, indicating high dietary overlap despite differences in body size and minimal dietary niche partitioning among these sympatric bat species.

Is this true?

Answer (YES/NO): NO